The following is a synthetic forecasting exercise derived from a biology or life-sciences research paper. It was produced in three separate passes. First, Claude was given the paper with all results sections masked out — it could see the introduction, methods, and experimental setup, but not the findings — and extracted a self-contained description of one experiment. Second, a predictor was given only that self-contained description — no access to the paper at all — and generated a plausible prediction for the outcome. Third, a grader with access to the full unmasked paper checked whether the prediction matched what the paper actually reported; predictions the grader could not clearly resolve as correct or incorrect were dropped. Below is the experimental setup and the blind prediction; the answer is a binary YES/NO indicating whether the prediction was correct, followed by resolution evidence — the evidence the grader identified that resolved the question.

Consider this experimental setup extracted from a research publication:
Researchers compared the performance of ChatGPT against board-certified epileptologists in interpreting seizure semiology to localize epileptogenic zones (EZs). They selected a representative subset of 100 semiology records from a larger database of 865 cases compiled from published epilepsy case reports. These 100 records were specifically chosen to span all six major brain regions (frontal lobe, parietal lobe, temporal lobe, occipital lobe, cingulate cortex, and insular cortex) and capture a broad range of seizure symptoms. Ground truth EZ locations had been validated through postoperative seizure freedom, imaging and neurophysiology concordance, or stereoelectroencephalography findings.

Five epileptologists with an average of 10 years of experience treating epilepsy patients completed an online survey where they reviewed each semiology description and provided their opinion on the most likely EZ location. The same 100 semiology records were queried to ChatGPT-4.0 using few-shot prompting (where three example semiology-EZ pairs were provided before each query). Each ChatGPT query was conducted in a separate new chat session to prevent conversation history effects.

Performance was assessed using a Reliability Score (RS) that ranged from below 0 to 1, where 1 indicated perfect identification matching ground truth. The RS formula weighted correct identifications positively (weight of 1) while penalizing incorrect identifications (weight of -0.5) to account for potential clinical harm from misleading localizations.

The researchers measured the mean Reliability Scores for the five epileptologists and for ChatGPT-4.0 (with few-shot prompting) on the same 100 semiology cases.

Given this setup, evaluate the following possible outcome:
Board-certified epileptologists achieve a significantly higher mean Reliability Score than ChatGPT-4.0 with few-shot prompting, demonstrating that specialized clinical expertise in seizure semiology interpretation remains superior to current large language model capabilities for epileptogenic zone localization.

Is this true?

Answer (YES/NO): NO